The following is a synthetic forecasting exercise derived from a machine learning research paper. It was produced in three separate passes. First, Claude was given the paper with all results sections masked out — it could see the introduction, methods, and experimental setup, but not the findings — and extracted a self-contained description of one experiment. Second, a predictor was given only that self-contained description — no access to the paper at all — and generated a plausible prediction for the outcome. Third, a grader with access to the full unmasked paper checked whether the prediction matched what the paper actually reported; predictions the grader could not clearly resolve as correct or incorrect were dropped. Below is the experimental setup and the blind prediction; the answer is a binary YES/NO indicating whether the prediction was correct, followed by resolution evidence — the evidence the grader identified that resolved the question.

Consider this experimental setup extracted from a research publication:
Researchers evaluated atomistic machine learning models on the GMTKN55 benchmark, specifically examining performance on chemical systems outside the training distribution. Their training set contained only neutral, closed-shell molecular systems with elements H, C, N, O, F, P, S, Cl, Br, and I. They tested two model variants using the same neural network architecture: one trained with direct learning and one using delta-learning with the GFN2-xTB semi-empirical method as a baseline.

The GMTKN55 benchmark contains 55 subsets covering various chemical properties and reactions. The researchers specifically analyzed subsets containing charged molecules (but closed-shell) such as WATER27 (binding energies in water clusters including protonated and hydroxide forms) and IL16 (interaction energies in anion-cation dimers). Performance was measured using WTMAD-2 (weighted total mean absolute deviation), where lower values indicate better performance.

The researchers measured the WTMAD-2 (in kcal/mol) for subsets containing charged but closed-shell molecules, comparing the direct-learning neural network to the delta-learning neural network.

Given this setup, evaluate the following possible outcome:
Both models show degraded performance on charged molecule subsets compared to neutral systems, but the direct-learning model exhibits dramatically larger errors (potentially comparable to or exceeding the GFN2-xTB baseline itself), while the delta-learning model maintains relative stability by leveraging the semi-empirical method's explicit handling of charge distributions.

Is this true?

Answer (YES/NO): YES